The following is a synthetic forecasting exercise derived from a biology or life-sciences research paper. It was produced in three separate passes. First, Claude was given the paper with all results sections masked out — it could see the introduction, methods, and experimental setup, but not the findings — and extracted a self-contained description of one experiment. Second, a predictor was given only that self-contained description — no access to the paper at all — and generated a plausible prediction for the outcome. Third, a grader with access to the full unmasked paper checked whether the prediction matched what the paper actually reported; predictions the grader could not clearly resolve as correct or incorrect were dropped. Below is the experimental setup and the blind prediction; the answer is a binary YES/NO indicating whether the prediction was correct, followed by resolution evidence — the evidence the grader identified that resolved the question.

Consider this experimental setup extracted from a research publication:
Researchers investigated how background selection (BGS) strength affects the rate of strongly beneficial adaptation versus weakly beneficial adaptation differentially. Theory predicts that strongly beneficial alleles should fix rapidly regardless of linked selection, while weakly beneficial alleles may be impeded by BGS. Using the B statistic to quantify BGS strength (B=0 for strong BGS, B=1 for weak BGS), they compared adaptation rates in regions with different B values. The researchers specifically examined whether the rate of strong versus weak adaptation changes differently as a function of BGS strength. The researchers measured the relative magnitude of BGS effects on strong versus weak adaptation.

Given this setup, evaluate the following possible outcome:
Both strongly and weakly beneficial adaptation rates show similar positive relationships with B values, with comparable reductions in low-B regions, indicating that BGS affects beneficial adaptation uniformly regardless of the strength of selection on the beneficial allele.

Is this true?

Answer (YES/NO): NO